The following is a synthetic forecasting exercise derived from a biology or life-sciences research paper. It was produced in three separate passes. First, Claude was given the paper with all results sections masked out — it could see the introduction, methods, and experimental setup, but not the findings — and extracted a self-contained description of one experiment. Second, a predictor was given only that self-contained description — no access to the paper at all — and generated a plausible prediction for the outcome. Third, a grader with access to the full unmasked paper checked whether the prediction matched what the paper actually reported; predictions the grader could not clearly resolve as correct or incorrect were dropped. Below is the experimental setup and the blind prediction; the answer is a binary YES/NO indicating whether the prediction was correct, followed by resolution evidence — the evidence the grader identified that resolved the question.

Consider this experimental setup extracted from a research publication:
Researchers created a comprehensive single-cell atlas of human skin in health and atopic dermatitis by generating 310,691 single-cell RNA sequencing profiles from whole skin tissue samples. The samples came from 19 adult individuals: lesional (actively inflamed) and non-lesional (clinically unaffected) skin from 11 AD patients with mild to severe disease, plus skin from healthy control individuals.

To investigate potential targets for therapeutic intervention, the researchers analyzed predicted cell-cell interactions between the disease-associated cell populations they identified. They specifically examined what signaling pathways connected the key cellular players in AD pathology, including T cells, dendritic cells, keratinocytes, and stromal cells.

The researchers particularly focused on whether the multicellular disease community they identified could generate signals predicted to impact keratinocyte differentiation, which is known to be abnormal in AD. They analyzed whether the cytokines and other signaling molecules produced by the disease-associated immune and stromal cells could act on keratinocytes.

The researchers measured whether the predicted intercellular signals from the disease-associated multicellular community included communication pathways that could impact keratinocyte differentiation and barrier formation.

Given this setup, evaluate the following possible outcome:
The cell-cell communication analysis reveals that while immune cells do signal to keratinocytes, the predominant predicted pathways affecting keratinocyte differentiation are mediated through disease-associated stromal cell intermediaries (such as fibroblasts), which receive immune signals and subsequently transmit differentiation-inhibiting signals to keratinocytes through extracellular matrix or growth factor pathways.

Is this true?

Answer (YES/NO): NO